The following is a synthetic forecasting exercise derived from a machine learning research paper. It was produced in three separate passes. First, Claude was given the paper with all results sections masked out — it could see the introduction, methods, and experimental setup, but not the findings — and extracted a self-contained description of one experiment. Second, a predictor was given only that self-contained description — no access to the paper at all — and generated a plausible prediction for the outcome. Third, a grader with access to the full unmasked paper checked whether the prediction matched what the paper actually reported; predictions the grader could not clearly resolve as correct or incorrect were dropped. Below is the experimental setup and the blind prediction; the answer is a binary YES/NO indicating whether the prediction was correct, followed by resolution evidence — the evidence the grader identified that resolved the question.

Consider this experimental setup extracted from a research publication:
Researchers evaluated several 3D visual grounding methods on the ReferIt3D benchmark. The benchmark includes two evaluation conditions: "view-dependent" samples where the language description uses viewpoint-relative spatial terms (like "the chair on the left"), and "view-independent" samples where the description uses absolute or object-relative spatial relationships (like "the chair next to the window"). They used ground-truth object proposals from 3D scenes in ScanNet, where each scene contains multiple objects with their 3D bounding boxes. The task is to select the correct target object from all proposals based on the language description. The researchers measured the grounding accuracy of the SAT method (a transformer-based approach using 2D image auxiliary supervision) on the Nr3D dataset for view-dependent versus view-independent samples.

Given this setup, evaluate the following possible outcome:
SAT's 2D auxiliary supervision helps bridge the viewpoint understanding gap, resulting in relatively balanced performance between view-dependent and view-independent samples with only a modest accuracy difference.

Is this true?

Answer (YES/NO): YES